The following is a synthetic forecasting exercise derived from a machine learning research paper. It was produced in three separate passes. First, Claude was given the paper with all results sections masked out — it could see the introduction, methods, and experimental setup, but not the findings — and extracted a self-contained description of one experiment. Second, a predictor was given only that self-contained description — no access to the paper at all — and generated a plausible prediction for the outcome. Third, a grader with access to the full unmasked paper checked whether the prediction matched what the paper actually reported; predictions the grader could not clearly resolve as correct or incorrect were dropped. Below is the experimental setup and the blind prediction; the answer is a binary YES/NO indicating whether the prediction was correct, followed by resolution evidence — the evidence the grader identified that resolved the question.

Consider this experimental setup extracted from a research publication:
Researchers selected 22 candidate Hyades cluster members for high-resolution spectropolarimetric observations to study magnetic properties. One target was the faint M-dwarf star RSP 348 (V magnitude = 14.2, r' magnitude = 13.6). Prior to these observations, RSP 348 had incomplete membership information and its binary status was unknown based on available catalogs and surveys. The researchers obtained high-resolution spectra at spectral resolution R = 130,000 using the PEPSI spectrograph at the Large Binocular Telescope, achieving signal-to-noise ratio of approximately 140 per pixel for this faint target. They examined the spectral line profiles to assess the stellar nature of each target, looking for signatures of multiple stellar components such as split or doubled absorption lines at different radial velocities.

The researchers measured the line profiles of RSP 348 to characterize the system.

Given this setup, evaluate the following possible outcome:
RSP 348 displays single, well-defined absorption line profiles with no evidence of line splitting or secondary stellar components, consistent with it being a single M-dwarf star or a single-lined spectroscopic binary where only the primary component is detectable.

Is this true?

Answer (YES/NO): NO